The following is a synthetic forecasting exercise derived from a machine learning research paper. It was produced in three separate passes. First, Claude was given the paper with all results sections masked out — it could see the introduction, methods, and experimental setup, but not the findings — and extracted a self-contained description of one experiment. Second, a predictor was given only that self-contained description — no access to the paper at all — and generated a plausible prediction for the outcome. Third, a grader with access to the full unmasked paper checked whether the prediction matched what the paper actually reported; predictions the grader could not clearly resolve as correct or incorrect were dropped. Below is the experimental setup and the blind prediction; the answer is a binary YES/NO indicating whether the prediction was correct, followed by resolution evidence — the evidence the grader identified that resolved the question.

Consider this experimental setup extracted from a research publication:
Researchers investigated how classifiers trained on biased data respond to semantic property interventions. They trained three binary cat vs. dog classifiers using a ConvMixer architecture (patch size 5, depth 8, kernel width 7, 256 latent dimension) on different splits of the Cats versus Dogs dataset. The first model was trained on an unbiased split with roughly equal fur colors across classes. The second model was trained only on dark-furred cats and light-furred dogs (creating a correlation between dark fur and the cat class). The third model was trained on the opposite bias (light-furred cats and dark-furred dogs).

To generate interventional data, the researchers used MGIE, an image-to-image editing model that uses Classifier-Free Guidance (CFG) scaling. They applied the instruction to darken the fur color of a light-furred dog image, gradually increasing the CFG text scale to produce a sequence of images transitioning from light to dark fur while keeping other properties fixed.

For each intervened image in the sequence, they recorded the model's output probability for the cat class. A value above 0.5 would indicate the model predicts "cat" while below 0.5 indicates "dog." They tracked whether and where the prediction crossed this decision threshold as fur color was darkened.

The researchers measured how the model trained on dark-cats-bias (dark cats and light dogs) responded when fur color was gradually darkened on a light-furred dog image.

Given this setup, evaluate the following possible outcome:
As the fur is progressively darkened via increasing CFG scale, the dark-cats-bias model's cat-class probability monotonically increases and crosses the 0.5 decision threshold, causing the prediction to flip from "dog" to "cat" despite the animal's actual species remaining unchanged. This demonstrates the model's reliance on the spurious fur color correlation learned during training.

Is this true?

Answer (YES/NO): YES